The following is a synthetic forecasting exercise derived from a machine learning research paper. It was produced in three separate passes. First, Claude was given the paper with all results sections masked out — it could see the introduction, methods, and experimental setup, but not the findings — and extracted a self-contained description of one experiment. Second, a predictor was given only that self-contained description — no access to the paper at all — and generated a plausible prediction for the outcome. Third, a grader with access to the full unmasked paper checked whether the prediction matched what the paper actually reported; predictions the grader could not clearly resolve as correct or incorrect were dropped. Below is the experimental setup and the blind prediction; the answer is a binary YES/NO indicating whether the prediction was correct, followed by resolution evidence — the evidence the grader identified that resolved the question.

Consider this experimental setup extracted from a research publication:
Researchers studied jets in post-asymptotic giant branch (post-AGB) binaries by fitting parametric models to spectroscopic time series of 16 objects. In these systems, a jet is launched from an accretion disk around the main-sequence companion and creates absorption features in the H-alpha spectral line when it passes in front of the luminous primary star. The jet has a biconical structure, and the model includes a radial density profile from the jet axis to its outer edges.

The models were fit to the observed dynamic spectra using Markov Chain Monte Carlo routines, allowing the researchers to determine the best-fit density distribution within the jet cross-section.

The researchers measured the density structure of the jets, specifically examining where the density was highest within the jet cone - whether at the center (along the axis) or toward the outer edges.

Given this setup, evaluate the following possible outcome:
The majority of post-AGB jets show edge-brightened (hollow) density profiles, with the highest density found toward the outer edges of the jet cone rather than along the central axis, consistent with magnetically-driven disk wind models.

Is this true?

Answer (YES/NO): YES